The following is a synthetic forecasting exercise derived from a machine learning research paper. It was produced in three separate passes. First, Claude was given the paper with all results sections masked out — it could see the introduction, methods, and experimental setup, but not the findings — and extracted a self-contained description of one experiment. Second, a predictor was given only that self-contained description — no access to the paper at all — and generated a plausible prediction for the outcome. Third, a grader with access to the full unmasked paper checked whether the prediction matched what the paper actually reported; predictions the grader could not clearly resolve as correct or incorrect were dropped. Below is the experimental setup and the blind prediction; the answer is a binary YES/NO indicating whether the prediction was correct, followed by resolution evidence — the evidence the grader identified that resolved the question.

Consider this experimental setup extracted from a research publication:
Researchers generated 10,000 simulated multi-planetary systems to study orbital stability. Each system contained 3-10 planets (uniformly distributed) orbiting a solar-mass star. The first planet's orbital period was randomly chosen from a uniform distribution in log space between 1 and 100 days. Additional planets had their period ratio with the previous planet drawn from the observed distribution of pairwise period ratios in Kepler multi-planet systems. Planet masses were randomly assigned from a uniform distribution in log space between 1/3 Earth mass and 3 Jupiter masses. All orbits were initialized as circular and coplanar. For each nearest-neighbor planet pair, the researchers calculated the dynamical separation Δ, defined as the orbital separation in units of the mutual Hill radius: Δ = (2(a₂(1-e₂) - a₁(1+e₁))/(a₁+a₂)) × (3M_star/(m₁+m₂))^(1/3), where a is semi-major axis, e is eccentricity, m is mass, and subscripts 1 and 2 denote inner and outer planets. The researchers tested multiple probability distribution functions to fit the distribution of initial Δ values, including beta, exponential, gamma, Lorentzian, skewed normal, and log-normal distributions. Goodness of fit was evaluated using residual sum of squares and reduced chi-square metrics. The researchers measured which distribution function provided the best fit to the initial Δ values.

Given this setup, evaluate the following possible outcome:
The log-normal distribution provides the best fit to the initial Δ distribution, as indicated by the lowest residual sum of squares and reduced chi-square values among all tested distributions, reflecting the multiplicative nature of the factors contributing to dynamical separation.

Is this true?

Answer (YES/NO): YES